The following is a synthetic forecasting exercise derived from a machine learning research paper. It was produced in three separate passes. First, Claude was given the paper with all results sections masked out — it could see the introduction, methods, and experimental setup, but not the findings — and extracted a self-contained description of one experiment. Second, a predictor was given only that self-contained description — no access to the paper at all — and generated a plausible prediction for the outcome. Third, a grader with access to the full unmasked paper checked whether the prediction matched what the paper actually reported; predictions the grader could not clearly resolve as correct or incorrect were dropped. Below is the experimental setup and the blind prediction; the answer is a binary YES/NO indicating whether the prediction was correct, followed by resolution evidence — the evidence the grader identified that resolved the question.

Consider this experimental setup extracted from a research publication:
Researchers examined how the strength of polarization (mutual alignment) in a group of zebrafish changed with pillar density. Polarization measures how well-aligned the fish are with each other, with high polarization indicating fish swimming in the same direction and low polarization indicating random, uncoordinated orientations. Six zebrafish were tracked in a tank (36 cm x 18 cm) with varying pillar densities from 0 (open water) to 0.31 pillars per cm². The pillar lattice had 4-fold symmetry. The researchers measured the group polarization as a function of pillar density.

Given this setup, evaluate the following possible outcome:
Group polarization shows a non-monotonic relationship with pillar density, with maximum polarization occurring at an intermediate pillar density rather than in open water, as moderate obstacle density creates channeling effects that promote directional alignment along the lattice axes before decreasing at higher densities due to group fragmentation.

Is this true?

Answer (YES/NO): NO